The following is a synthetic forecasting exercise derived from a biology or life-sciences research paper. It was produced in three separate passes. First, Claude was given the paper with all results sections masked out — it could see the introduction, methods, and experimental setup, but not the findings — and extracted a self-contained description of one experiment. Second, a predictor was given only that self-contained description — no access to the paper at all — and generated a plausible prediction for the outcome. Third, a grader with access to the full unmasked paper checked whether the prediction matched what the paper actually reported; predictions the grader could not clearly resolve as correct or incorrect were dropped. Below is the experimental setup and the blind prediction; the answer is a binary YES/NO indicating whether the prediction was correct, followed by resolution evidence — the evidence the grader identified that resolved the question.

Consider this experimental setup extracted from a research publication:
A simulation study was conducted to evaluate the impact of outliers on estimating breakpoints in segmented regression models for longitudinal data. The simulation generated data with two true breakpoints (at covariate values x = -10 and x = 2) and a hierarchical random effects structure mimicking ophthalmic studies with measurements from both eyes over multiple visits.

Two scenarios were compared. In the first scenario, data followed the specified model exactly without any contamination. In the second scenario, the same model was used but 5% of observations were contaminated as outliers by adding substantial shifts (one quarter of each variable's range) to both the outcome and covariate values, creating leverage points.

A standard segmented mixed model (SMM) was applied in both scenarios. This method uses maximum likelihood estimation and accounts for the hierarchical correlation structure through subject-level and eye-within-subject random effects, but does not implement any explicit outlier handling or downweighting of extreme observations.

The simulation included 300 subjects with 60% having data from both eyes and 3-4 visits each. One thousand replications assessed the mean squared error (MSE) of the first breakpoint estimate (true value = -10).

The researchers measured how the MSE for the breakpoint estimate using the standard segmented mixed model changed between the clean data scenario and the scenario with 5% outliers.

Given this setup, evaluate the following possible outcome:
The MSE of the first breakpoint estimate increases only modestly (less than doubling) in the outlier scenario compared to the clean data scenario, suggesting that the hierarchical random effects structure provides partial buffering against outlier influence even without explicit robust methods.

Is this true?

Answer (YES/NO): NO